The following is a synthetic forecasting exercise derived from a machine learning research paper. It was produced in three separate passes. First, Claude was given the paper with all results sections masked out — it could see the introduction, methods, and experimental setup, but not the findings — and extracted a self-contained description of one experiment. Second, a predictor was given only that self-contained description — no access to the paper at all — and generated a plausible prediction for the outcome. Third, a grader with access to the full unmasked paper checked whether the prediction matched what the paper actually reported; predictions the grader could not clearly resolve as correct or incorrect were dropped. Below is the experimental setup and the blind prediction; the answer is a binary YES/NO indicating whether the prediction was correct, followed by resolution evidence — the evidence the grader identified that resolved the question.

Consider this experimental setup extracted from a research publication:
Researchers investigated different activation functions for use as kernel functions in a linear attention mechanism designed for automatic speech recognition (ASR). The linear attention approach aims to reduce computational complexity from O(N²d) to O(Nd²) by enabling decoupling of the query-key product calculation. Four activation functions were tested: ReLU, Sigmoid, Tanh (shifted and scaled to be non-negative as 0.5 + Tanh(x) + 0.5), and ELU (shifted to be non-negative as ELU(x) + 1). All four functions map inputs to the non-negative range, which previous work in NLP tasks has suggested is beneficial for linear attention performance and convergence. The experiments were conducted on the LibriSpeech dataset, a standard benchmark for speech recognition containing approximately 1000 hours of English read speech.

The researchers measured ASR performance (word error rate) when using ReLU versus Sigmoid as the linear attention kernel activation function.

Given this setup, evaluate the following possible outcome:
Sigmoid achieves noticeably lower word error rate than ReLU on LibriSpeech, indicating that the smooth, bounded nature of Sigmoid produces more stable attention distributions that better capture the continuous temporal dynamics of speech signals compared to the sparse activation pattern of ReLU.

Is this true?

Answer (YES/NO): NO